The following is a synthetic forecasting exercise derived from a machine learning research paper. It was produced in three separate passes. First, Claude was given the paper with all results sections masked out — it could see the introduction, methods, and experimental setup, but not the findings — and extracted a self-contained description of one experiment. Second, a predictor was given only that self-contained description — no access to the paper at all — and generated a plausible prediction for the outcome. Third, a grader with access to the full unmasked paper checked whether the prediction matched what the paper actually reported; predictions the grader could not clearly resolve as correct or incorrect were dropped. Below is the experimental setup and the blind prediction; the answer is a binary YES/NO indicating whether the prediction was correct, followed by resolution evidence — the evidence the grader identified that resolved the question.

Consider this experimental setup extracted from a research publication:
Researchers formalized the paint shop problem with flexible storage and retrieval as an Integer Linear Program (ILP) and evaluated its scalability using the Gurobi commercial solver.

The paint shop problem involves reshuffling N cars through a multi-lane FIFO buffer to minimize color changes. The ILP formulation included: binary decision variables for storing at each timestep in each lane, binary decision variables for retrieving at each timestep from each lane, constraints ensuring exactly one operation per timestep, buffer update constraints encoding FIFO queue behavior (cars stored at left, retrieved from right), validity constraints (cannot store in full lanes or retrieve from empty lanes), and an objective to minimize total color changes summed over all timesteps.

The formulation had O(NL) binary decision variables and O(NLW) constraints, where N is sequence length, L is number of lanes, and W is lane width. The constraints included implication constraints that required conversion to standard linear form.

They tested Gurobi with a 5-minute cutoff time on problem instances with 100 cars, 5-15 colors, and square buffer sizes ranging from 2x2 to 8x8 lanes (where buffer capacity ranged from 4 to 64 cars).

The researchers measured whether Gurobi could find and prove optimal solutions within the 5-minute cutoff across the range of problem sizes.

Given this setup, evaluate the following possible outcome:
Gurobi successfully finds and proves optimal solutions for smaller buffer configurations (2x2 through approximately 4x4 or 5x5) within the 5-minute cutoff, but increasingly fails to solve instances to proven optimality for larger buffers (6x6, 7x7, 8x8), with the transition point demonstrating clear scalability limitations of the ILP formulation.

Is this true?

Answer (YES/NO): NO